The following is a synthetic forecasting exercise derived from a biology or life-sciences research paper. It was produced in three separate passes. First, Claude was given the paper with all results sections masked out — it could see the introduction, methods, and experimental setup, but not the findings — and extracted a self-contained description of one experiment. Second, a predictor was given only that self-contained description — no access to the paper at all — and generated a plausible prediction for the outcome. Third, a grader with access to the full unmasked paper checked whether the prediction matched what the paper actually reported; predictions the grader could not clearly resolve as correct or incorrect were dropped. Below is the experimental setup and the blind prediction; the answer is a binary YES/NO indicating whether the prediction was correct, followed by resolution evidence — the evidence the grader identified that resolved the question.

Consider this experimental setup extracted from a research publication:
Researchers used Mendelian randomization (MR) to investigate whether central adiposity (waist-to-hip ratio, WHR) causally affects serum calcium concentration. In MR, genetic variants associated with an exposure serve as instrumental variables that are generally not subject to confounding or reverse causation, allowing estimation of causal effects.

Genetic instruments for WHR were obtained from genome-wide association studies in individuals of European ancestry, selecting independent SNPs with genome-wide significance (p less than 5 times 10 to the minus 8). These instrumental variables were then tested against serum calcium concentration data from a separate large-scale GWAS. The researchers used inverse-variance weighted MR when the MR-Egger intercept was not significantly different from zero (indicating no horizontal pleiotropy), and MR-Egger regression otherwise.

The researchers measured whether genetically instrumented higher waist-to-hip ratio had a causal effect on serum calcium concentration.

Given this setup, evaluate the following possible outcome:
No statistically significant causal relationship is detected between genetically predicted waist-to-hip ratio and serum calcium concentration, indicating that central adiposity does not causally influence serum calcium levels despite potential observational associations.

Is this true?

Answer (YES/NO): NO